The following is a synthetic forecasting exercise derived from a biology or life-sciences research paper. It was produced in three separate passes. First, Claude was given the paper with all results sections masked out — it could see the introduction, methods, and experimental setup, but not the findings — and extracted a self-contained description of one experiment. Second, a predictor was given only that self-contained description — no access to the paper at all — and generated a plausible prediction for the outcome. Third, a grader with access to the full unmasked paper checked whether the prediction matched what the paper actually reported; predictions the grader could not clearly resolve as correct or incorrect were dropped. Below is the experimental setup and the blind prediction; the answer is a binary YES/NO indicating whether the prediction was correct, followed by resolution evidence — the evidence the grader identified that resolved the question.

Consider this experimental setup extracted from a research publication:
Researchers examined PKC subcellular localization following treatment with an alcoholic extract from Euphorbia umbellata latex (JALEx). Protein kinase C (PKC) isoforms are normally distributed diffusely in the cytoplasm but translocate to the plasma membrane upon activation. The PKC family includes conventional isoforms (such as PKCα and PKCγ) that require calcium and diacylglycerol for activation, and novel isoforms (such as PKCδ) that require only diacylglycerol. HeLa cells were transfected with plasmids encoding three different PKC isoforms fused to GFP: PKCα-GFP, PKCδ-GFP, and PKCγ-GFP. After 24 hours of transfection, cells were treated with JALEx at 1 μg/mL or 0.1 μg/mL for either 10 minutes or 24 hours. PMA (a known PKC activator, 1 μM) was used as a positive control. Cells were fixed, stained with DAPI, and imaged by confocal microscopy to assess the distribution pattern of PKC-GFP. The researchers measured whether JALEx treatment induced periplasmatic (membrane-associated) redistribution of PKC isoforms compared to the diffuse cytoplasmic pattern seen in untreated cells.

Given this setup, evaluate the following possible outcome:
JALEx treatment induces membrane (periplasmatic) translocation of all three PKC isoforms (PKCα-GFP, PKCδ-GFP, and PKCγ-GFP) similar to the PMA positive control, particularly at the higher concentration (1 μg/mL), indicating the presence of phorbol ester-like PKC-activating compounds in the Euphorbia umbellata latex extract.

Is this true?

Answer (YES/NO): YES